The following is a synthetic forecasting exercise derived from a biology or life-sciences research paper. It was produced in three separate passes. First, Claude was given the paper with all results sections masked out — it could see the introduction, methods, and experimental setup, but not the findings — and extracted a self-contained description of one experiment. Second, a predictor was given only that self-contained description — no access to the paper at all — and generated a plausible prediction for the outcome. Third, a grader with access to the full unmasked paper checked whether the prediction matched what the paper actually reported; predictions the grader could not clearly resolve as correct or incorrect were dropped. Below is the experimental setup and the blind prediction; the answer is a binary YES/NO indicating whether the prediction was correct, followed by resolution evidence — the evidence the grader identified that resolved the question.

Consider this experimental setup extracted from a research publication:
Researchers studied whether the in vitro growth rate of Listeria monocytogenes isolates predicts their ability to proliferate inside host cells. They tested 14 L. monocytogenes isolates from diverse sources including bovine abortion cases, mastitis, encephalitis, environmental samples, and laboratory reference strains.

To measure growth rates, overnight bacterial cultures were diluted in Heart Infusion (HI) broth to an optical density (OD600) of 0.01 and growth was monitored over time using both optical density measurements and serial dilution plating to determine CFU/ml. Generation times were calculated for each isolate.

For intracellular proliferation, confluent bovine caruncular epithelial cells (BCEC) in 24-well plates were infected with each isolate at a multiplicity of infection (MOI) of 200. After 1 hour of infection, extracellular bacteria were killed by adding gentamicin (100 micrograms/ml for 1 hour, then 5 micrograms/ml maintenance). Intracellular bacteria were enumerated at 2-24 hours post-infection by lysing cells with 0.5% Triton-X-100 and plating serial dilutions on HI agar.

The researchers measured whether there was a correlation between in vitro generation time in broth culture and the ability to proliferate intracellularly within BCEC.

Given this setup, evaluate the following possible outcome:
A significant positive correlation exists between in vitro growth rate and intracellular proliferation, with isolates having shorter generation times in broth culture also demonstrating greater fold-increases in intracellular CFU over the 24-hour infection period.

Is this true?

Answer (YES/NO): NO